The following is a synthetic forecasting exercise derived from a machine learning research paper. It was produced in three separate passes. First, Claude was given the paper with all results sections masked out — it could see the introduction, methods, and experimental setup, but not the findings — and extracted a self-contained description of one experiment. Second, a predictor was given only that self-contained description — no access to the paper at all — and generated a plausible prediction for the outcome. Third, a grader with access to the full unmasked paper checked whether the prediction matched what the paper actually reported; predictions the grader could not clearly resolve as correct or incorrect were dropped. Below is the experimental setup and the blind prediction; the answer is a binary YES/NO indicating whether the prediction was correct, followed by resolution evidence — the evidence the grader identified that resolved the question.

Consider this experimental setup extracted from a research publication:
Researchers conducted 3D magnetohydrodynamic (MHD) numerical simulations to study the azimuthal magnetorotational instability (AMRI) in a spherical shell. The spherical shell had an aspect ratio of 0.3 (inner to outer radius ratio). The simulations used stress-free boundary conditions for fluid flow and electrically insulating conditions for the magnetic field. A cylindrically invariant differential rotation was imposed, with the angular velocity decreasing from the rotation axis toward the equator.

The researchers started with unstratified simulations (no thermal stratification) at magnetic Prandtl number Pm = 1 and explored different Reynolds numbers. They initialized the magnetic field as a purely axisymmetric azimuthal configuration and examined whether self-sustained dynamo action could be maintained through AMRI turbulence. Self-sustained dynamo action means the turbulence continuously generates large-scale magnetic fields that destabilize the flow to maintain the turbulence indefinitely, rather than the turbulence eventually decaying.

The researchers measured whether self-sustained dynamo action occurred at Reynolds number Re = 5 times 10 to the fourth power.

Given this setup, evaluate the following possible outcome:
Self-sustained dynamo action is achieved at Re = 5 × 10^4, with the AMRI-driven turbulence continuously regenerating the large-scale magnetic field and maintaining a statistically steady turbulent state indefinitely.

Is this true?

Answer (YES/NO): YES